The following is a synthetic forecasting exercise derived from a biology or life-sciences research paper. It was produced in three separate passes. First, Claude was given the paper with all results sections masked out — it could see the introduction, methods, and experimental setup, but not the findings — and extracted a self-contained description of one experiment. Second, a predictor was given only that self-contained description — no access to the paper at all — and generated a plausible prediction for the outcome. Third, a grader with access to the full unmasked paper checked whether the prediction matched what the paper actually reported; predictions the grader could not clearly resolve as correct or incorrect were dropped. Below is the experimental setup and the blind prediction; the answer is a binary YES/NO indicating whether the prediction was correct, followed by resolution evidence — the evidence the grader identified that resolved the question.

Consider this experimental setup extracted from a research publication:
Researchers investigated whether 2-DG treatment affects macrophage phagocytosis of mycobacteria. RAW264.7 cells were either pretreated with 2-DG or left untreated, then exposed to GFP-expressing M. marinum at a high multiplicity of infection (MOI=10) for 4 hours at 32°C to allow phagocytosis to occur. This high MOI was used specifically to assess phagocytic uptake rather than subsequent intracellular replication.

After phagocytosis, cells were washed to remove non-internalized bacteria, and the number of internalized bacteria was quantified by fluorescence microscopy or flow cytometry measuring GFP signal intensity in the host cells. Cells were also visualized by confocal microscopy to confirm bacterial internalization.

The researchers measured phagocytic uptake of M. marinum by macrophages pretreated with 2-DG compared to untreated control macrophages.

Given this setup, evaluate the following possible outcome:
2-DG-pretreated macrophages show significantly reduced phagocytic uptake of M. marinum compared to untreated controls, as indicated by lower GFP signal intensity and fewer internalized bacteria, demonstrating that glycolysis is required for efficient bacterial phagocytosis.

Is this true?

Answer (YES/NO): YES